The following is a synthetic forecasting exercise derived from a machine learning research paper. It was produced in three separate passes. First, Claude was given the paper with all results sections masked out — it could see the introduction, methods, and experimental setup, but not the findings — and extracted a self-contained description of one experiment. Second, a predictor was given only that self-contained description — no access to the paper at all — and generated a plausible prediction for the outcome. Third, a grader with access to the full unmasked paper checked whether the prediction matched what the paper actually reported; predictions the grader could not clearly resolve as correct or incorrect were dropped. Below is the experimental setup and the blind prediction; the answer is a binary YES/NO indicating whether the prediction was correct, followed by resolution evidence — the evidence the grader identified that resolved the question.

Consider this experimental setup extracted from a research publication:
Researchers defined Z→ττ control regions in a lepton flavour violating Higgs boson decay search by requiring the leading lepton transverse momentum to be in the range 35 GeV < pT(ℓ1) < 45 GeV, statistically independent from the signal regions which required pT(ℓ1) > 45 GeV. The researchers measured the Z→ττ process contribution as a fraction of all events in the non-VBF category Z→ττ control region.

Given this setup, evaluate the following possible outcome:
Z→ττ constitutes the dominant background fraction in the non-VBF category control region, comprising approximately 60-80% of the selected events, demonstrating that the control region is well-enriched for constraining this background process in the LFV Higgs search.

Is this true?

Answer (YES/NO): YES